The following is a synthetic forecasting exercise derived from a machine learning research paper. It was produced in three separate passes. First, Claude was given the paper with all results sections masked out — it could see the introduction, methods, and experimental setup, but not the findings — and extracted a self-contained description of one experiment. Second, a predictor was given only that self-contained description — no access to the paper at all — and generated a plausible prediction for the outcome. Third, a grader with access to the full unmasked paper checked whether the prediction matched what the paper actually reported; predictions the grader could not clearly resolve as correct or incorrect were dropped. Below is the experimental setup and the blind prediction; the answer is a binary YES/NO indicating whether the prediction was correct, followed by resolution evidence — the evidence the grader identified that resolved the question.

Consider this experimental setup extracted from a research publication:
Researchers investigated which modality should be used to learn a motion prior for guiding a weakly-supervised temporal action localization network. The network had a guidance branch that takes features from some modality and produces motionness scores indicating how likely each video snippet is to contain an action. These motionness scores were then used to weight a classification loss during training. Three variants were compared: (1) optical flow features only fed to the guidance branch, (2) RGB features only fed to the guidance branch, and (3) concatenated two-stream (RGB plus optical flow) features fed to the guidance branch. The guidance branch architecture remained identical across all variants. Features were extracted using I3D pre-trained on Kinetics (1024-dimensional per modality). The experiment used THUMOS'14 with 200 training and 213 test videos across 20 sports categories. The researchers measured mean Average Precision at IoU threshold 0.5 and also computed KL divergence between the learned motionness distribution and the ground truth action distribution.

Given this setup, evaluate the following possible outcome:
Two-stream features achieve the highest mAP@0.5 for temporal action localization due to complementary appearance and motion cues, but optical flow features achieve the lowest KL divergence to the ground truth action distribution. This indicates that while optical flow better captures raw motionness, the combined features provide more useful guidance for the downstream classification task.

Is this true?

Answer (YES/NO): NO